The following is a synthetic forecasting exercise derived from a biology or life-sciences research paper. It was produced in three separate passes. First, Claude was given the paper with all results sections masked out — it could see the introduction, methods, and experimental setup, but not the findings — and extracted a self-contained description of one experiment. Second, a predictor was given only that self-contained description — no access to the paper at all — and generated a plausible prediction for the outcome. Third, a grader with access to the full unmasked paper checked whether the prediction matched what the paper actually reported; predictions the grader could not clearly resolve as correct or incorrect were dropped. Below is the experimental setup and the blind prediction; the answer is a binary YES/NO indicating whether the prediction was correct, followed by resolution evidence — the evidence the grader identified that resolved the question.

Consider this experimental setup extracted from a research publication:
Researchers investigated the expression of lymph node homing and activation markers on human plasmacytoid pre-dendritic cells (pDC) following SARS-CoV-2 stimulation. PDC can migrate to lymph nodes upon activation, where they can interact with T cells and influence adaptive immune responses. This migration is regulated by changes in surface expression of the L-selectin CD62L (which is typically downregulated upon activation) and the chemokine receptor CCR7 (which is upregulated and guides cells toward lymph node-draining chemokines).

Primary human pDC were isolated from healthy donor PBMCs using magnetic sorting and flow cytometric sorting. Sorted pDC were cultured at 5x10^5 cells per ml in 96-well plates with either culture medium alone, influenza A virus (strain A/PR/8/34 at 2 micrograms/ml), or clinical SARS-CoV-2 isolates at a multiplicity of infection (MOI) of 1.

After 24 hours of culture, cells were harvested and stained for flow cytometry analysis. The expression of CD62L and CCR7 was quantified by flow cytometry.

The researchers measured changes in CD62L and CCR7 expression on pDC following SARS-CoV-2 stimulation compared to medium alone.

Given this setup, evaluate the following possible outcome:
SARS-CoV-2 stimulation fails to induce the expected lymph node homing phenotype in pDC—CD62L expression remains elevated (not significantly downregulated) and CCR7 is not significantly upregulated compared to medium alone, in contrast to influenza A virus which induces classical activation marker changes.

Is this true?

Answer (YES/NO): NO